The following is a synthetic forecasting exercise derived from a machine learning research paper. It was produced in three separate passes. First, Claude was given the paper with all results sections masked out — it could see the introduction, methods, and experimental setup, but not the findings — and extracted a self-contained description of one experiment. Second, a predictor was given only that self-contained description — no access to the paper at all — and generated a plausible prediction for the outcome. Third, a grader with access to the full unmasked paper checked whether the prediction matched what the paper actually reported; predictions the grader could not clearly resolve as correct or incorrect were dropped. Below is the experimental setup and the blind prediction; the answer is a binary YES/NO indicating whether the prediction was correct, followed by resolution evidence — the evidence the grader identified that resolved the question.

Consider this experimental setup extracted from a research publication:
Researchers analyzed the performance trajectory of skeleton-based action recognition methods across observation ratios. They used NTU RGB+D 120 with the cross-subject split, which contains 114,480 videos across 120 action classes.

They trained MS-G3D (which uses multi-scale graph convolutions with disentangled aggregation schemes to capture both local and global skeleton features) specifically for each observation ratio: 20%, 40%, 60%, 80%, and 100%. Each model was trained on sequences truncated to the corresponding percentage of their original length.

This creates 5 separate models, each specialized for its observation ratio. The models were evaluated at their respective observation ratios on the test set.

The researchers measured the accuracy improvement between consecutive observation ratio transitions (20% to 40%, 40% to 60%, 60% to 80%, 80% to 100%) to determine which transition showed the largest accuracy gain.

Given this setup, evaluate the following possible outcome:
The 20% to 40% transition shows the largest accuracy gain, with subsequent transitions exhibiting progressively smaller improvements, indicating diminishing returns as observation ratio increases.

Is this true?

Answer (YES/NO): YES